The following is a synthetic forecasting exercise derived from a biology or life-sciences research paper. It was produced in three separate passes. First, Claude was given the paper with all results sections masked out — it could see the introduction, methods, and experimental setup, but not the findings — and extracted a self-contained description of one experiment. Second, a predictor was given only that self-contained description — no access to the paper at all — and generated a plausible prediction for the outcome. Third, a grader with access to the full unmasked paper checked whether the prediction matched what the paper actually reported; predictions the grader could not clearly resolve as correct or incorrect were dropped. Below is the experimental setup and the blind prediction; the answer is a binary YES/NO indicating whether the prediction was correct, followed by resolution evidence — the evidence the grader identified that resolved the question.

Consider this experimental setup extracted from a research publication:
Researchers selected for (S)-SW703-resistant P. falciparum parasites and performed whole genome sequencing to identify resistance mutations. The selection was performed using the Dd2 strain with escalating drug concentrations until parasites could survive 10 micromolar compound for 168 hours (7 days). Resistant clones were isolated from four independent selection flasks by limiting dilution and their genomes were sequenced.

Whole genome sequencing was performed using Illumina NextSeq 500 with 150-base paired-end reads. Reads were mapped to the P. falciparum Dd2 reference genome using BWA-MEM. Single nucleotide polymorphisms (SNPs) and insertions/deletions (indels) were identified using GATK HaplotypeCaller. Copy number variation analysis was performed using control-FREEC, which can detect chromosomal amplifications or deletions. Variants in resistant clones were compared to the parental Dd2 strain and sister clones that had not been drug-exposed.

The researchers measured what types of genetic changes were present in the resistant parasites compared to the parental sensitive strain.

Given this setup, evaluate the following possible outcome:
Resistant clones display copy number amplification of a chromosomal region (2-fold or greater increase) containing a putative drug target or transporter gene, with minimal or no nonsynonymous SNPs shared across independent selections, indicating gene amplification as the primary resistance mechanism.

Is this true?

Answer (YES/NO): NO